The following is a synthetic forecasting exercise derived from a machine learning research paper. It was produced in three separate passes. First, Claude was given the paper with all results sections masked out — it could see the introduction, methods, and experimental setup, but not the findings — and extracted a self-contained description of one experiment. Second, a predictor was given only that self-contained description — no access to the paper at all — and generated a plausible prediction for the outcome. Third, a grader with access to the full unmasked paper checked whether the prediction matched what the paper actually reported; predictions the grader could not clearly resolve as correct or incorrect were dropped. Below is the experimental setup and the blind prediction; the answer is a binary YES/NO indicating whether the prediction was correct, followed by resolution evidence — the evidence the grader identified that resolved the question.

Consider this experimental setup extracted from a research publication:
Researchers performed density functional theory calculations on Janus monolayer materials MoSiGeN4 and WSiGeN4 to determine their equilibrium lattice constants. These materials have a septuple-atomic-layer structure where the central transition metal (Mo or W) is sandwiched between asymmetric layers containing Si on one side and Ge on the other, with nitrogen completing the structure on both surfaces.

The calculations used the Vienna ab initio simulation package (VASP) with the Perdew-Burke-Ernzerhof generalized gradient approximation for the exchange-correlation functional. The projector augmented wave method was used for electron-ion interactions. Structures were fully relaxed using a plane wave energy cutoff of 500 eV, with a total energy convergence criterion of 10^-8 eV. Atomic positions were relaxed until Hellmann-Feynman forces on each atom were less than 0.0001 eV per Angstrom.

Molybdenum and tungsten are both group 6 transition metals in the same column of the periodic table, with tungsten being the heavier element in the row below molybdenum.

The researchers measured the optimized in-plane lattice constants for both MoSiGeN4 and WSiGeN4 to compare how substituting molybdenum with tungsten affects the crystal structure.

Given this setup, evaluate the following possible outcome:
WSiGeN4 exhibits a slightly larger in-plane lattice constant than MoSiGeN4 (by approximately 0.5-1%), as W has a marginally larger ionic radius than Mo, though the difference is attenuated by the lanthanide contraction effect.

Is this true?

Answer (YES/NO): NO